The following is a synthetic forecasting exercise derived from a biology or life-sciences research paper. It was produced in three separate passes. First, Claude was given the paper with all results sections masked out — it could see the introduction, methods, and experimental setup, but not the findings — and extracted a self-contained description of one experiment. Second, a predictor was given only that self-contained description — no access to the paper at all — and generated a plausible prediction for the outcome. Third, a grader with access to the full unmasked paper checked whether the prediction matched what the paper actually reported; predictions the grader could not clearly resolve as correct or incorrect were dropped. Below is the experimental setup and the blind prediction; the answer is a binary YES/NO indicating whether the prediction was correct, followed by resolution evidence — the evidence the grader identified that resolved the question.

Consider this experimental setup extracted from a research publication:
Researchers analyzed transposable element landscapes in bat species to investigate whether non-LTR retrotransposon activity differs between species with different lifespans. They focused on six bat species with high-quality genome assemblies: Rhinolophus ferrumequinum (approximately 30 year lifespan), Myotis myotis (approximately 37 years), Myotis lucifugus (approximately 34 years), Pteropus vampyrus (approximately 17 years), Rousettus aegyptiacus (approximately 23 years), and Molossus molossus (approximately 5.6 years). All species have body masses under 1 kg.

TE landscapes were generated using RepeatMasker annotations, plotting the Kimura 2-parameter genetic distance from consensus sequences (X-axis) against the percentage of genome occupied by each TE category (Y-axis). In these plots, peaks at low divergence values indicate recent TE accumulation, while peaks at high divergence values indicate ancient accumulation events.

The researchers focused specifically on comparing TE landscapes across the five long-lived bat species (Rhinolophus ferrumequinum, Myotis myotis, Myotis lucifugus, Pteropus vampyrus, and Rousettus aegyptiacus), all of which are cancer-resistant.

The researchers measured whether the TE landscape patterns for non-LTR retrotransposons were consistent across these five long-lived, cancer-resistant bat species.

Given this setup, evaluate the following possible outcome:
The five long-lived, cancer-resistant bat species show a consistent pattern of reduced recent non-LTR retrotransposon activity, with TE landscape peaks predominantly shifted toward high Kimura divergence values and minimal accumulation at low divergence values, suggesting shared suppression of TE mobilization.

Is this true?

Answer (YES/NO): YES